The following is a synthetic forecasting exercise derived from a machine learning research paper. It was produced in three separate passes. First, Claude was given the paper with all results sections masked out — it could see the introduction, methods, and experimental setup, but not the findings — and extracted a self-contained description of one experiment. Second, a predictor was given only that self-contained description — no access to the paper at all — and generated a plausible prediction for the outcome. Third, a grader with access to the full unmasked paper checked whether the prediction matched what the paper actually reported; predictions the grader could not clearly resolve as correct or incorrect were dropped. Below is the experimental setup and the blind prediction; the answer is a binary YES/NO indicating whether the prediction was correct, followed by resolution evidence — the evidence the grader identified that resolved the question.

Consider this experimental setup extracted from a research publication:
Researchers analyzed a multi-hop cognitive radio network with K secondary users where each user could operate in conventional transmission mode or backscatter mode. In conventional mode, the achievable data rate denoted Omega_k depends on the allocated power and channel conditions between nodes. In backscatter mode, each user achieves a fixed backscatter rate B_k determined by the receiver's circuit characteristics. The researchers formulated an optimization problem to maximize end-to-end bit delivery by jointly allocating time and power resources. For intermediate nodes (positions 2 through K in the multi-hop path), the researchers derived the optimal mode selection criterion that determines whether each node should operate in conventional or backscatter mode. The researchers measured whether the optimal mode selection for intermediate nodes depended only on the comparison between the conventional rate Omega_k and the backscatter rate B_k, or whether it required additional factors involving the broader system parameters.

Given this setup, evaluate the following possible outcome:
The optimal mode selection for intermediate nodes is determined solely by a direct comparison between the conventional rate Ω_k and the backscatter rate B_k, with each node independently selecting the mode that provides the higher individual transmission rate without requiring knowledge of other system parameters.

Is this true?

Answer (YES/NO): YES